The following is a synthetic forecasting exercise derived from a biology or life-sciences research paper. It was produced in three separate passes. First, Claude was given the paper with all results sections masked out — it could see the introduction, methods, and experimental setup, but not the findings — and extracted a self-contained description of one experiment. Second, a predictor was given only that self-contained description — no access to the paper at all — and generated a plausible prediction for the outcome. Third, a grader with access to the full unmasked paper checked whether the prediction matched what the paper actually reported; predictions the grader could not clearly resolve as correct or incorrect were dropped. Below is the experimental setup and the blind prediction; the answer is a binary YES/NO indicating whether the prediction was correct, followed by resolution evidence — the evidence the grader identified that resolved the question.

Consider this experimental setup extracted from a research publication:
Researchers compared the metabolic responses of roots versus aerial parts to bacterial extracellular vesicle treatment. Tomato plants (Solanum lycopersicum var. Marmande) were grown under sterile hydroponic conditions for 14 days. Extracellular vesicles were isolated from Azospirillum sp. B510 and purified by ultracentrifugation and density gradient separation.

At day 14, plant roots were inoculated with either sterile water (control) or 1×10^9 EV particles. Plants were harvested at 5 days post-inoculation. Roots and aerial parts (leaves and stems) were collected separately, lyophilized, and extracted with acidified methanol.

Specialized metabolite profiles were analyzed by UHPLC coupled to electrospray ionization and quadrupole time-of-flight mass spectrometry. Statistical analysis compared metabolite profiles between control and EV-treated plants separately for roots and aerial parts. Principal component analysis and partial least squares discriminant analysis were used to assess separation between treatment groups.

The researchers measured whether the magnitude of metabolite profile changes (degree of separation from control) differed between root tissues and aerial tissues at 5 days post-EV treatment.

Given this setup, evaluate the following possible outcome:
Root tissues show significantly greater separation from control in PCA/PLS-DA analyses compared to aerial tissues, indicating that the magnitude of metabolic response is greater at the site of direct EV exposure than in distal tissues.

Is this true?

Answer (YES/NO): NO